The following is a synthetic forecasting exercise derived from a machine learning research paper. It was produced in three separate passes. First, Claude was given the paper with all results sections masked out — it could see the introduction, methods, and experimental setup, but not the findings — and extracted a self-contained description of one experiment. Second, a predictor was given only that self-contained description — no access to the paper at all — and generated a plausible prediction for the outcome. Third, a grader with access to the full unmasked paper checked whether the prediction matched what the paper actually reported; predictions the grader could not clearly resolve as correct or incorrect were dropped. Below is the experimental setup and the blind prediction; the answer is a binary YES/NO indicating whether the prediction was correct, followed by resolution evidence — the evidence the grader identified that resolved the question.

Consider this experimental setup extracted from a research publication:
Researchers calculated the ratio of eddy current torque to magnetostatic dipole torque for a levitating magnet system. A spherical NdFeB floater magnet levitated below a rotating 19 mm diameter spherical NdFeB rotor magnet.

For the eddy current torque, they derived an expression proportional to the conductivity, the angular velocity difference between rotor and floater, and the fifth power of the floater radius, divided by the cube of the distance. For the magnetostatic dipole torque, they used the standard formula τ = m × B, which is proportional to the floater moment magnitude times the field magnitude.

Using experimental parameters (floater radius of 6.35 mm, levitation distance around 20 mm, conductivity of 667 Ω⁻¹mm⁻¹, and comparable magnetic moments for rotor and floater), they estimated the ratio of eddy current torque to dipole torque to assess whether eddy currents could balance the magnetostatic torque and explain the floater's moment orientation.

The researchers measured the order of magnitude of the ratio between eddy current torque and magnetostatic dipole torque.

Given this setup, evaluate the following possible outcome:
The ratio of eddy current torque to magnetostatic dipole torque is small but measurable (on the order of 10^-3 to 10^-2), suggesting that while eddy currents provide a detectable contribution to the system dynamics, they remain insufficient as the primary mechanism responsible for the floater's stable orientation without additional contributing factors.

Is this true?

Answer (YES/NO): YES